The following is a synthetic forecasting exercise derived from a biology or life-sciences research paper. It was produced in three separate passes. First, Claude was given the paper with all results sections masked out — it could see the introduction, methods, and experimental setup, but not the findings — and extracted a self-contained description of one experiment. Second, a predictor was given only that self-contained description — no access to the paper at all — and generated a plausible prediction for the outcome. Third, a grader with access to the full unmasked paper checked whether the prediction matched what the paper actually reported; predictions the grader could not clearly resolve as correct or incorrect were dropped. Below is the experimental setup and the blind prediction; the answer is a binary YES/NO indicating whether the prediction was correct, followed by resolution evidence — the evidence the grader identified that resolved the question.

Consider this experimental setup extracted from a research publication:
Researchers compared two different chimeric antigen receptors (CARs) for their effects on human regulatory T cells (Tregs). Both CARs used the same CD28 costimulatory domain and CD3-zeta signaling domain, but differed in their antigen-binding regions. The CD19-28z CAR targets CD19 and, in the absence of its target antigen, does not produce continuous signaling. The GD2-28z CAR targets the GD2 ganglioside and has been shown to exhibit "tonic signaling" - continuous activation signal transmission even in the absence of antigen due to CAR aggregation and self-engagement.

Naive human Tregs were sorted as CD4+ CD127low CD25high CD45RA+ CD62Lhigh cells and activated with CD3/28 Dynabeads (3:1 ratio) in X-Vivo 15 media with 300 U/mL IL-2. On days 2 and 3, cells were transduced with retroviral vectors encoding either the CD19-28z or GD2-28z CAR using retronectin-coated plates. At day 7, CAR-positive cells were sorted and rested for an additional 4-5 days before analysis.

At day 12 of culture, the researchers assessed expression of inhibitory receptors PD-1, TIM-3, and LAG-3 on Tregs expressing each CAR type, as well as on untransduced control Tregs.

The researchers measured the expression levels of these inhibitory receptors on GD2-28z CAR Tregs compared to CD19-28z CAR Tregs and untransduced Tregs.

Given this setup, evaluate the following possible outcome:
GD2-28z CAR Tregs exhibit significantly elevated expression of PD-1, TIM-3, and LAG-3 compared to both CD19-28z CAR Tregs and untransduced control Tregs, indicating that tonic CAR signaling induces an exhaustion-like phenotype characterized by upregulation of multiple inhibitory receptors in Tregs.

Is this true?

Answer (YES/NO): YES